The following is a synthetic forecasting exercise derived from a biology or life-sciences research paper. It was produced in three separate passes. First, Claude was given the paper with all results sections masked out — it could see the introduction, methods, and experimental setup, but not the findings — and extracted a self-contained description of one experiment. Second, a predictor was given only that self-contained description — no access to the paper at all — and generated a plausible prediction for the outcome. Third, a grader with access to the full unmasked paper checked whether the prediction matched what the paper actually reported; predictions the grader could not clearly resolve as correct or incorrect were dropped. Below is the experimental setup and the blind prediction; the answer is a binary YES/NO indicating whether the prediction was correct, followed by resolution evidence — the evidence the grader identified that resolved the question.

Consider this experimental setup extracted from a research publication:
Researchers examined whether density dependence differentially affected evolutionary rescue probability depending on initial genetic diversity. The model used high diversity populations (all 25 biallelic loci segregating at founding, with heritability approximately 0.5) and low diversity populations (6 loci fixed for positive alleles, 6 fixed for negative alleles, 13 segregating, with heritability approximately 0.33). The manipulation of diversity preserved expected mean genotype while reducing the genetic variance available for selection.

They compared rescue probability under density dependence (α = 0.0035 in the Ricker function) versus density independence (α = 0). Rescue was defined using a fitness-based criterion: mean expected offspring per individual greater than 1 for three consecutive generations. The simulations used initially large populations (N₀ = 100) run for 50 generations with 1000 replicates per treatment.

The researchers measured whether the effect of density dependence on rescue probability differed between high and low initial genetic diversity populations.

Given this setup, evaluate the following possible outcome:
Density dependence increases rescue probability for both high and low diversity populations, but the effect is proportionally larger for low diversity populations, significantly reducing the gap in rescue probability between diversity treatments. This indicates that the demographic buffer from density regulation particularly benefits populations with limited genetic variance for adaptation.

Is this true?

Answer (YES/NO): NO